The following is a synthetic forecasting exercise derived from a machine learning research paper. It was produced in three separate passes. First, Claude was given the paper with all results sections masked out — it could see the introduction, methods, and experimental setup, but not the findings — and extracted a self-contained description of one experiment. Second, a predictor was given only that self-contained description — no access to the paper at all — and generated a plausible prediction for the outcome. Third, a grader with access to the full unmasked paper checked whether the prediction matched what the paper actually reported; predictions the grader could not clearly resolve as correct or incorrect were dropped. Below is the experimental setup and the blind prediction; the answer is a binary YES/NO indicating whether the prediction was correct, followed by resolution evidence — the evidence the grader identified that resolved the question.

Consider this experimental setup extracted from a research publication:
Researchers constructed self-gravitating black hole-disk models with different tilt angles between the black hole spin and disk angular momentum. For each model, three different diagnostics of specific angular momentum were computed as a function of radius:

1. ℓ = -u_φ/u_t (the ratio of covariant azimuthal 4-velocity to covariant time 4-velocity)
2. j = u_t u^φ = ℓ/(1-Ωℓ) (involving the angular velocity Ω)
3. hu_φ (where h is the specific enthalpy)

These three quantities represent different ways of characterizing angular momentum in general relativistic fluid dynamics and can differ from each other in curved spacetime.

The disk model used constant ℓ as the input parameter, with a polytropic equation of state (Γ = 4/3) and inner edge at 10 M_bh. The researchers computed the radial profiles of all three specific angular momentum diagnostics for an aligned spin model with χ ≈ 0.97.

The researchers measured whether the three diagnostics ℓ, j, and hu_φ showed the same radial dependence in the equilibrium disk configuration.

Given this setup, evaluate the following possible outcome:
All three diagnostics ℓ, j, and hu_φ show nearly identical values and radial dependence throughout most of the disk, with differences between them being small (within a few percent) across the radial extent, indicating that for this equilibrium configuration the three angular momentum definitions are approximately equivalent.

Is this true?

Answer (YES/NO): NO